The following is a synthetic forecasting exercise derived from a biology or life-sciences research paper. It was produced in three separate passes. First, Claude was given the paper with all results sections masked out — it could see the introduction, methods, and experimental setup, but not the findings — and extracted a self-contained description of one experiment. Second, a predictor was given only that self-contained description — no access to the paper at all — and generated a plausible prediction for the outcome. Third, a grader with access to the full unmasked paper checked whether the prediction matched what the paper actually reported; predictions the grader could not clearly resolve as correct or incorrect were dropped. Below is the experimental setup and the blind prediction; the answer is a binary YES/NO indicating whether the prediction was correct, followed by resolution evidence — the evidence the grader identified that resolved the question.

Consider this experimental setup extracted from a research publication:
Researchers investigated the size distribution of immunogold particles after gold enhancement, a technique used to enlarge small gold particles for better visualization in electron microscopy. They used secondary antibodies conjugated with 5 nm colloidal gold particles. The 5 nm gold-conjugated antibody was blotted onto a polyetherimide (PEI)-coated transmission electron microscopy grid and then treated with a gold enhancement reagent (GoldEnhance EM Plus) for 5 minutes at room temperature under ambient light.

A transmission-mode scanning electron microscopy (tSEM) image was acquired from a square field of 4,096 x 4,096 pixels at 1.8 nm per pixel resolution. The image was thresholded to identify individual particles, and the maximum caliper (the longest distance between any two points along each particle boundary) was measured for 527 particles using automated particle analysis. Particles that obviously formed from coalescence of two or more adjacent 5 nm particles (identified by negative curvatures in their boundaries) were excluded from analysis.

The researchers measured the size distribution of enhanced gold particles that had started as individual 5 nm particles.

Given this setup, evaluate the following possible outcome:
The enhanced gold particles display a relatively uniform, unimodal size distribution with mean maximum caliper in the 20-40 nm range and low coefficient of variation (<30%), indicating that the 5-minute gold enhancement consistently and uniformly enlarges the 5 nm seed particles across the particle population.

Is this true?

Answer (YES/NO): NO